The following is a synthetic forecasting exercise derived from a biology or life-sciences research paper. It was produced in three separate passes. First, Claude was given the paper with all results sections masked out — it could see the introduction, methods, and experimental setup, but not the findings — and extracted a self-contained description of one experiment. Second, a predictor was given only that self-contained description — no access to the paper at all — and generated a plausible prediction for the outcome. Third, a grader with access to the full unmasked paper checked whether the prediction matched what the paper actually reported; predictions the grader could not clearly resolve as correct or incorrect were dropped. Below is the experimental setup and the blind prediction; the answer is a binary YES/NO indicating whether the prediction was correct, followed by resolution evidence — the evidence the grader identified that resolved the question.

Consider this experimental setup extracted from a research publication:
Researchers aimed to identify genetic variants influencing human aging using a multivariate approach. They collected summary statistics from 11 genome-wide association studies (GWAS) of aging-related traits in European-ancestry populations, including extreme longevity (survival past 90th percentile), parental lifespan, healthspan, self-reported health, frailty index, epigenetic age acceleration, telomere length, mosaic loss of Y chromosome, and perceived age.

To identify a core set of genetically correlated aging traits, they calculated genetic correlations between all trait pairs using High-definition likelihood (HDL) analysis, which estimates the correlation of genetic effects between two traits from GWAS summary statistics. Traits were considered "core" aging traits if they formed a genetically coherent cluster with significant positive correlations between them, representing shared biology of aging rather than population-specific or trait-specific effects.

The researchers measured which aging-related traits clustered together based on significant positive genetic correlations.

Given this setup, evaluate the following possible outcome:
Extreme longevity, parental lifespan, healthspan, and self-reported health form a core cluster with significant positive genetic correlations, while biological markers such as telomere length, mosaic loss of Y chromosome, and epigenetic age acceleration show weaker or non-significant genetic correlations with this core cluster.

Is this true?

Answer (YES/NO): NO